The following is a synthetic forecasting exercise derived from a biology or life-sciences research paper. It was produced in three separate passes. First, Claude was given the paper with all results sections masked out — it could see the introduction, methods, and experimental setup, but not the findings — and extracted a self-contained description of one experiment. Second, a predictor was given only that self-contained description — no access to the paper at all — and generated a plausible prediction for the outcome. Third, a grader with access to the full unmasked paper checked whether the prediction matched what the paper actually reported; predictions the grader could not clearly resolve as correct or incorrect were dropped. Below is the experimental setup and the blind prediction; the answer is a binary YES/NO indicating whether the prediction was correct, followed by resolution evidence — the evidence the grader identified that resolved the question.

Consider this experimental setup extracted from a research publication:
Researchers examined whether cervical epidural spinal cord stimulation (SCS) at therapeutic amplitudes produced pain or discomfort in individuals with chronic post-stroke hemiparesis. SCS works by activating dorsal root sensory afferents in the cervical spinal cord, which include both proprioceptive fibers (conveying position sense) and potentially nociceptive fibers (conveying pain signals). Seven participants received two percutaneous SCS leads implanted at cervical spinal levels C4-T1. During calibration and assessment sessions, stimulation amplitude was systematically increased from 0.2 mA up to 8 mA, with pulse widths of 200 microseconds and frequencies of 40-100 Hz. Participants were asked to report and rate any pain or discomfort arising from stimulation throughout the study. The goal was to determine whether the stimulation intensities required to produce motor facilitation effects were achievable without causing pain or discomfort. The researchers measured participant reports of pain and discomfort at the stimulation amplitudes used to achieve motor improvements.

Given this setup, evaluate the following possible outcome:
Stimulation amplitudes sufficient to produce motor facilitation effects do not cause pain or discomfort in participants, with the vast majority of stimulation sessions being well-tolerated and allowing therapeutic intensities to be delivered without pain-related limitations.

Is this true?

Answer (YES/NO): YES